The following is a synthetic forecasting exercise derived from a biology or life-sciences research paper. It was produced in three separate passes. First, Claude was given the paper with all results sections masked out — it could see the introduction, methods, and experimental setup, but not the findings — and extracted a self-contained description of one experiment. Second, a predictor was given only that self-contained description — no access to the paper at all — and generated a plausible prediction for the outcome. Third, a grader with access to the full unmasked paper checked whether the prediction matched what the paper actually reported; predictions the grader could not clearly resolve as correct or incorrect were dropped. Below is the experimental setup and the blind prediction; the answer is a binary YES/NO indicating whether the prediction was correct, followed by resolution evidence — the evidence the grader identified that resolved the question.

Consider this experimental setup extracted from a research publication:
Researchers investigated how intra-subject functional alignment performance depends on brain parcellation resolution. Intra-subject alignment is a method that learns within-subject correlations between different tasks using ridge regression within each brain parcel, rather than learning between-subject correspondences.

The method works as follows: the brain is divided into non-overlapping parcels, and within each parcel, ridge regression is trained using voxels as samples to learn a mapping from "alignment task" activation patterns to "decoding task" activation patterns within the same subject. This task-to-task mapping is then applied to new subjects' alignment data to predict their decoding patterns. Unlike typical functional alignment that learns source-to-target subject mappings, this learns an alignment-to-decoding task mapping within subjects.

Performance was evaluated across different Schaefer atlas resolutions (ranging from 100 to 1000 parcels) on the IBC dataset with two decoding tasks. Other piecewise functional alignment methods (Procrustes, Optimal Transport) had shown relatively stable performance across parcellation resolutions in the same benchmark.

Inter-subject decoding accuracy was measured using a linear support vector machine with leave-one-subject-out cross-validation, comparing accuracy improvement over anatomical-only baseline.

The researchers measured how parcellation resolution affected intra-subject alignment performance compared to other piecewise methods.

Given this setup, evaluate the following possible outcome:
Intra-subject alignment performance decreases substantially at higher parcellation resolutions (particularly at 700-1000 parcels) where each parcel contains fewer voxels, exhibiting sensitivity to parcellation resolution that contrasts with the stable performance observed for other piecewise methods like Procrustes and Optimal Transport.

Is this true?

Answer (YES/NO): NO